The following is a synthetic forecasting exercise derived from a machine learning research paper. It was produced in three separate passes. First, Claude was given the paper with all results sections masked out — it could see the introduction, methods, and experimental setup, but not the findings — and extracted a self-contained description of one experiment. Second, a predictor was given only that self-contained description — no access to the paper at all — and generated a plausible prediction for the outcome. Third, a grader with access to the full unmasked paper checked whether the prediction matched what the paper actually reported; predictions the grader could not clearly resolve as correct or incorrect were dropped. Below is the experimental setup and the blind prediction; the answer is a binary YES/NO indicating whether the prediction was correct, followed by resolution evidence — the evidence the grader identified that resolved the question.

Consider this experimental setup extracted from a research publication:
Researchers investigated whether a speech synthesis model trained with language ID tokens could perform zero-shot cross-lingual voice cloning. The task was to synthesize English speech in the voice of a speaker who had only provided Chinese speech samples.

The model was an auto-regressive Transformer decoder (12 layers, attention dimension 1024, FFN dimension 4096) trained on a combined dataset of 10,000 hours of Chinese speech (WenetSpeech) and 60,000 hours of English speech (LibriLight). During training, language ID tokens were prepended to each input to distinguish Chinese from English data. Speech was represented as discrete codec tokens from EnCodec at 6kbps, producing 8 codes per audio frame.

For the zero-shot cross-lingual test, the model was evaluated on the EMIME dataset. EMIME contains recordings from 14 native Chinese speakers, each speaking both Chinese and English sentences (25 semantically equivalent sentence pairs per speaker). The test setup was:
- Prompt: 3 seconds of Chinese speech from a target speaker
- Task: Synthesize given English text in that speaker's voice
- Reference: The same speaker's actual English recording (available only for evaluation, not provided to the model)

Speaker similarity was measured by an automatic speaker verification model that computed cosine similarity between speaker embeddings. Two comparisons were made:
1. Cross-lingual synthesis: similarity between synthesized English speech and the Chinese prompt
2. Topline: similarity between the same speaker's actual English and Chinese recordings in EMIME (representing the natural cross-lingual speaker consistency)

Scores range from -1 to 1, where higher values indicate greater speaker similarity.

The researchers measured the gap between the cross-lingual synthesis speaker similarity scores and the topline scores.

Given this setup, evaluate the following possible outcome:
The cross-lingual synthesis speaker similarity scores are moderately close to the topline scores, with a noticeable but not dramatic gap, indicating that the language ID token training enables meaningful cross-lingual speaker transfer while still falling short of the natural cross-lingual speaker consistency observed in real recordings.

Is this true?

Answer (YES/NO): YES